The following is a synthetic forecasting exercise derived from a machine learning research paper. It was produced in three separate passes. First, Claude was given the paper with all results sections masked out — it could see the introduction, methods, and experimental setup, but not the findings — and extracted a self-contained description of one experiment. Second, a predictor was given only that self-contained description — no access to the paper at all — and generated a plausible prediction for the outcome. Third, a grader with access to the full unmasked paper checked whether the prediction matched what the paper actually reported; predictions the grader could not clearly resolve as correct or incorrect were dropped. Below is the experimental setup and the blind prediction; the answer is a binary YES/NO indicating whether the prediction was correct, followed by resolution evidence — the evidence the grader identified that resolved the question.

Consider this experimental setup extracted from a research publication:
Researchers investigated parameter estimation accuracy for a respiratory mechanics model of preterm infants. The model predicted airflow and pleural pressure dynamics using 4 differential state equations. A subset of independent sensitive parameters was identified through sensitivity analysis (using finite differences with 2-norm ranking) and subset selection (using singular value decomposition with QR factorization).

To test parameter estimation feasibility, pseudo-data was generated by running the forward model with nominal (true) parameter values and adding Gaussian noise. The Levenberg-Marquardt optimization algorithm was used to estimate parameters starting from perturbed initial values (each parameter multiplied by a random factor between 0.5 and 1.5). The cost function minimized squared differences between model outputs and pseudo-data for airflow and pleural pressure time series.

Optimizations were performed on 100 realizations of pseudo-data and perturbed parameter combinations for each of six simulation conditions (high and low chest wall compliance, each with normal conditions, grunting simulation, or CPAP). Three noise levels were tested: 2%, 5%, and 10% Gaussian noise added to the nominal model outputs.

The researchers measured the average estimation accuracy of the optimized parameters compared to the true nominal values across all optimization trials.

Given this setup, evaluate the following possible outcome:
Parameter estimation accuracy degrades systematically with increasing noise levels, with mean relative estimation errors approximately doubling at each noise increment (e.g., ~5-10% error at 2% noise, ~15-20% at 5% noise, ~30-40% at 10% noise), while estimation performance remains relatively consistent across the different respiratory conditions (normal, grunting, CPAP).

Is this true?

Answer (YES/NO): NO